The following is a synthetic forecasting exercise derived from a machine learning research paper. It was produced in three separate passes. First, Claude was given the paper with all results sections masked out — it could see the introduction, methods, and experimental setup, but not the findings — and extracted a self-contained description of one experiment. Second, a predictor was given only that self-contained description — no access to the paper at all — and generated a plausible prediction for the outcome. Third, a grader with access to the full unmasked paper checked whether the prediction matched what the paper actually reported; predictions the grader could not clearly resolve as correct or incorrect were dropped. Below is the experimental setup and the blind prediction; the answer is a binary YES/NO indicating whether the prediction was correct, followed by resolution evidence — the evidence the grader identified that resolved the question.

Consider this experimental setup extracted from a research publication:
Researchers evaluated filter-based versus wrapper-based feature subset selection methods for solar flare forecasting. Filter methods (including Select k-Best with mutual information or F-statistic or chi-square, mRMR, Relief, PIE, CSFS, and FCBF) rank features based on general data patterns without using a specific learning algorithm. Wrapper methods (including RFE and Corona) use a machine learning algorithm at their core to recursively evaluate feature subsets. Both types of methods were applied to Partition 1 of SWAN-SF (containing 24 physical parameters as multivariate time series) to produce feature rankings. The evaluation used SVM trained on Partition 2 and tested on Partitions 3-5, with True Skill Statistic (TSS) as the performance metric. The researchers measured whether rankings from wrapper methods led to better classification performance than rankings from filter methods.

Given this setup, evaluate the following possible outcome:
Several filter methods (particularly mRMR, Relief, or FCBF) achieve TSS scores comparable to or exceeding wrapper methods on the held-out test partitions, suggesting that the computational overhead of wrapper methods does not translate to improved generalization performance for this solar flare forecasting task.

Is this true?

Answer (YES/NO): YES